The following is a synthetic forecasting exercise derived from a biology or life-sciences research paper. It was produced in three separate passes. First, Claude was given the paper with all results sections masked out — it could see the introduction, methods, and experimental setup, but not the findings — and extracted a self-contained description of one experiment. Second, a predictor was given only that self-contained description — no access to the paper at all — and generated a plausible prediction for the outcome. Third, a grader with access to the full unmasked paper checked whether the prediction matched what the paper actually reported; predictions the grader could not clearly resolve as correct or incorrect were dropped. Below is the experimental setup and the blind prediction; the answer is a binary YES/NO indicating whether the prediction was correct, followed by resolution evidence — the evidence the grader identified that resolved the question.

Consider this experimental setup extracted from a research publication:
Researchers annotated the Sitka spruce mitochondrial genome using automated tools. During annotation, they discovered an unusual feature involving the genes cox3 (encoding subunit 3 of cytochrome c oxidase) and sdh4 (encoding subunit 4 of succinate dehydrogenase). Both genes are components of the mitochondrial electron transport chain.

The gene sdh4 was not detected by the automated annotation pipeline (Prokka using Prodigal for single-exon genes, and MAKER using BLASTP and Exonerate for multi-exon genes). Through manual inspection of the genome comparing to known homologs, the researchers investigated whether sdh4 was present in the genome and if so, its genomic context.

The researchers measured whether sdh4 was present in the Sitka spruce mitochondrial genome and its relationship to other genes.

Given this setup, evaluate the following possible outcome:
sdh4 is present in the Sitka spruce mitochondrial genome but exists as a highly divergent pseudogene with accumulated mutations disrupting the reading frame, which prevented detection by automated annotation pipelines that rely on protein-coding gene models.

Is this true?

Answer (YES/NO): NO